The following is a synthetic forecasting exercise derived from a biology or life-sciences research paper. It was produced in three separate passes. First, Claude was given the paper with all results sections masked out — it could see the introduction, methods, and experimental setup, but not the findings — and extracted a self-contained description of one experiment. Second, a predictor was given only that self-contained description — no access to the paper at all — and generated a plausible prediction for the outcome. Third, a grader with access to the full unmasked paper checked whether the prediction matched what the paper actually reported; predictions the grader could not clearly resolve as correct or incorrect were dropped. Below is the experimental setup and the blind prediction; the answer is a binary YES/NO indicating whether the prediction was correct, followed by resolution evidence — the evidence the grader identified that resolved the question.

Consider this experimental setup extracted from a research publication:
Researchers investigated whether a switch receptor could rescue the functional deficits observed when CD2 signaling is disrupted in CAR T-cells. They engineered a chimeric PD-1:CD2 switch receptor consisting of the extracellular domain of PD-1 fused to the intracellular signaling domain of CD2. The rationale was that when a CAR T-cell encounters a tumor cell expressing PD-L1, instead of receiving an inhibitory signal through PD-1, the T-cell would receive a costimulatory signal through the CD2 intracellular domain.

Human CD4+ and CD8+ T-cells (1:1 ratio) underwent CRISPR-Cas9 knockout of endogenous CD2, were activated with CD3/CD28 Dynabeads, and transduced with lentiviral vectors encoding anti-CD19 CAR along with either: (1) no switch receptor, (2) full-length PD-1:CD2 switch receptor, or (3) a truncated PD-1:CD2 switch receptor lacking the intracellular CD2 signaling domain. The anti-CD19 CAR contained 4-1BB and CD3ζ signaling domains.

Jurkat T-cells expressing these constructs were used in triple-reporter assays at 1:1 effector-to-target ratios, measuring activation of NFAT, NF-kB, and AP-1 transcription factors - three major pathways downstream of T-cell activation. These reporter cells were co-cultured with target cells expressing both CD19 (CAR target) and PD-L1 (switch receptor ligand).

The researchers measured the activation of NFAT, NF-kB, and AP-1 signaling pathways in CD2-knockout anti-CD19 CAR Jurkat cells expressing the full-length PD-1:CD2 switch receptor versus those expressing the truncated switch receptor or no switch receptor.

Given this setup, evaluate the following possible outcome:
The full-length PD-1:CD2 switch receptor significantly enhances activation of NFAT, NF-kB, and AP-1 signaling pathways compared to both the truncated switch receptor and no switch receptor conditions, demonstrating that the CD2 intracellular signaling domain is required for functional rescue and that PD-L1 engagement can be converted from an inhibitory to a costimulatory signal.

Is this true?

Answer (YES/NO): YES